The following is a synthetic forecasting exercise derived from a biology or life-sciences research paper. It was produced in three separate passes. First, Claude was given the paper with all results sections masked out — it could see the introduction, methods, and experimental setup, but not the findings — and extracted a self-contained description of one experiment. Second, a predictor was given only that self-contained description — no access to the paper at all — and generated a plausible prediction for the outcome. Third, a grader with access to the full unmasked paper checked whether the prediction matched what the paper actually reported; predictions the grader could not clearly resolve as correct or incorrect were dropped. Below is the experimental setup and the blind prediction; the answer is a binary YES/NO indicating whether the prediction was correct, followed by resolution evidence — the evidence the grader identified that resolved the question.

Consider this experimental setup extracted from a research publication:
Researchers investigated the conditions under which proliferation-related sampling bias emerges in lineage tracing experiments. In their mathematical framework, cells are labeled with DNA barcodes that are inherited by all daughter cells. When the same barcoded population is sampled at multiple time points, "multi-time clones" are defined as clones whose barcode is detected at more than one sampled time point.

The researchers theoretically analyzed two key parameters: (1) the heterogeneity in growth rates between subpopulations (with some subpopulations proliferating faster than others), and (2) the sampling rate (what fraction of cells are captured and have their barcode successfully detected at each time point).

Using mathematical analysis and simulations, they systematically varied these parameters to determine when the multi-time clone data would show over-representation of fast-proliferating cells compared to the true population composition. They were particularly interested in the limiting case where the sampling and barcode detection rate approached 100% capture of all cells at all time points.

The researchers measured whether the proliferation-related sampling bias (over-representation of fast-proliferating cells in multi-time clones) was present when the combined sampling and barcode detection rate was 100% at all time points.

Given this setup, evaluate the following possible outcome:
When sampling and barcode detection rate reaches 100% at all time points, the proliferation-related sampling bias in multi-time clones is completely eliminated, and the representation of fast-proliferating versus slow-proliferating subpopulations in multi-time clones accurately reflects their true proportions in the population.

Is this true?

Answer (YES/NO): YES